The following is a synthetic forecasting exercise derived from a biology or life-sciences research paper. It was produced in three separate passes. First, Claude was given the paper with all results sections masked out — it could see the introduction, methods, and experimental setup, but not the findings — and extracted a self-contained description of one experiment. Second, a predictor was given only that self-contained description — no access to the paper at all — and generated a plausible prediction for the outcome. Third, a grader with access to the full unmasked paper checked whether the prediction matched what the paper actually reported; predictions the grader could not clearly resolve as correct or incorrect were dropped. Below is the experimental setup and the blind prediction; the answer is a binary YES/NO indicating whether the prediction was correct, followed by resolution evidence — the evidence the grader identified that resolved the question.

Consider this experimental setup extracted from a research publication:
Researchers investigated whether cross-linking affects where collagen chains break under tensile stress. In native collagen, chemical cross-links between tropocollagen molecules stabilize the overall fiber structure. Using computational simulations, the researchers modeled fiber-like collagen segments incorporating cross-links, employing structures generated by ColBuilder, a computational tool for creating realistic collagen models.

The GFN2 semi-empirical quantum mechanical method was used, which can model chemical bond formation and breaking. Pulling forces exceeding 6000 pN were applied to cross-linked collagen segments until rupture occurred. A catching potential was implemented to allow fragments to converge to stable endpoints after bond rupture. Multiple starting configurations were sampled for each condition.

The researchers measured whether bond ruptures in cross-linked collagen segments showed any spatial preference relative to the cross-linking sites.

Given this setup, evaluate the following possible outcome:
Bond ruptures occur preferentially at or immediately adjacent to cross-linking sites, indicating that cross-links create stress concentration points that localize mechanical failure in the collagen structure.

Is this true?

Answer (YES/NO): YES